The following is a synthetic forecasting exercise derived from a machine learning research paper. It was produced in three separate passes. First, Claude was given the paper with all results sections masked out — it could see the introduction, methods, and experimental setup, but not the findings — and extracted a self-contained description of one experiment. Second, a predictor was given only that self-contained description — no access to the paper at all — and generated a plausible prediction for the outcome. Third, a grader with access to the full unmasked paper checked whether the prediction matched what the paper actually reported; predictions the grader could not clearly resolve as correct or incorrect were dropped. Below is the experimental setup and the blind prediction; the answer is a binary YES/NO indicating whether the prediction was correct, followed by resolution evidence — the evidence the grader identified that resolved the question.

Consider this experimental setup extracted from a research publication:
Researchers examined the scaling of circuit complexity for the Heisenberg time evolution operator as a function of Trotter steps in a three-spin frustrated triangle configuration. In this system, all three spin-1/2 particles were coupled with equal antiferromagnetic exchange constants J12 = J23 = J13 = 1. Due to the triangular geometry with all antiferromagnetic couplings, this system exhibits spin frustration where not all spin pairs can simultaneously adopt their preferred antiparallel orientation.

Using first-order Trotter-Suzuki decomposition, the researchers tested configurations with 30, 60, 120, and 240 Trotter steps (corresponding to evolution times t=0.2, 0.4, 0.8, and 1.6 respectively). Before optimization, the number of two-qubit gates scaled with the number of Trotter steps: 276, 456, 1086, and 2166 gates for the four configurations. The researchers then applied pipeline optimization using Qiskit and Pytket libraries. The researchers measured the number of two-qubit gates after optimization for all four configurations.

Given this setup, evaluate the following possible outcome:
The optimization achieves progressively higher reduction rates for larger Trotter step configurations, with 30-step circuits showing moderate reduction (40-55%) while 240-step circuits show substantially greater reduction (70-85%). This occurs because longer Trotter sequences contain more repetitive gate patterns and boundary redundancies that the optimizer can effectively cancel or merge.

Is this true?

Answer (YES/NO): NO